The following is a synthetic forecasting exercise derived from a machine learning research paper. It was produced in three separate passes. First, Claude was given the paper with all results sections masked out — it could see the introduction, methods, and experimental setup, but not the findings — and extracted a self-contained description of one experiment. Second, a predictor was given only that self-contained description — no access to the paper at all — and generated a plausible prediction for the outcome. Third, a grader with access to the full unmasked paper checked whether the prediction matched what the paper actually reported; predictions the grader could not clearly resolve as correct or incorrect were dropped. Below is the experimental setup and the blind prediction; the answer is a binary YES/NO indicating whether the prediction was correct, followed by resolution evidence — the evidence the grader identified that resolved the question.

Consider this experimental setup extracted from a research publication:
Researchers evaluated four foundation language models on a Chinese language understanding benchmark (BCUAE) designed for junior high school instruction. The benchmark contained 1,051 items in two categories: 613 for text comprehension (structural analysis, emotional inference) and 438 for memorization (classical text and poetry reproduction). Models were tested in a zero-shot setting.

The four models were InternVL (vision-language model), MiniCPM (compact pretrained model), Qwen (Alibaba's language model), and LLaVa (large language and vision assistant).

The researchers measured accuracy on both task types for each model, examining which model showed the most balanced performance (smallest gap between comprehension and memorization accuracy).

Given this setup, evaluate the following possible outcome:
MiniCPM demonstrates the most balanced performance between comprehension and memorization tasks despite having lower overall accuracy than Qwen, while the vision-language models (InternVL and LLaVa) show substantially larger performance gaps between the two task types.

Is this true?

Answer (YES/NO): NO